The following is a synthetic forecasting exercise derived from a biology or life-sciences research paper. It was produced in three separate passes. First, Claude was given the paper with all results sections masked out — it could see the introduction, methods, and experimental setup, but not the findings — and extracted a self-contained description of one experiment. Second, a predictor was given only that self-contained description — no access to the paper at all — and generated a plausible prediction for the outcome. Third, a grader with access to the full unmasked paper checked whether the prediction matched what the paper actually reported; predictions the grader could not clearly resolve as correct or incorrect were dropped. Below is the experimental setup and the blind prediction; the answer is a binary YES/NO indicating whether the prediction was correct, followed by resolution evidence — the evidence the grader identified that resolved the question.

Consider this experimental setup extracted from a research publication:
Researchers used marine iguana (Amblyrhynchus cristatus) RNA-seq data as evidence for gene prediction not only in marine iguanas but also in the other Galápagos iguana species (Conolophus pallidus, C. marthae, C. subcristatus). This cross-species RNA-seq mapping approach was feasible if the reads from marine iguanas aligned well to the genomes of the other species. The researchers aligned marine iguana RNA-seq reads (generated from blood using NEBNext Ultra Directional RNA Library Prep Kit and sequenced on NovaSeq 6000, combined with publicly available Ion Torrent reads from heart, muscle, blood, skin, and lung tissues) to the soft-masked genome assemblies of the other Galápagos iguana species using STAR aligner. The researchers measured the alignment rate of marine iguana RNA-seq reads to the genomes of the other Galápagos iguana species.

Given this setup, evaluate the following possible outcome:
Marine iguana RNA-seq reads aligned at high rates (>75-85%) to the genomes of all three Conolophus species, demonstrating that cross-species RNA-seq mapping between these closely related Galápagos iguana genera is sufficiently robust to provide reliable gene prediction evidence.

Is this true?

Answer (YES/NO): YES